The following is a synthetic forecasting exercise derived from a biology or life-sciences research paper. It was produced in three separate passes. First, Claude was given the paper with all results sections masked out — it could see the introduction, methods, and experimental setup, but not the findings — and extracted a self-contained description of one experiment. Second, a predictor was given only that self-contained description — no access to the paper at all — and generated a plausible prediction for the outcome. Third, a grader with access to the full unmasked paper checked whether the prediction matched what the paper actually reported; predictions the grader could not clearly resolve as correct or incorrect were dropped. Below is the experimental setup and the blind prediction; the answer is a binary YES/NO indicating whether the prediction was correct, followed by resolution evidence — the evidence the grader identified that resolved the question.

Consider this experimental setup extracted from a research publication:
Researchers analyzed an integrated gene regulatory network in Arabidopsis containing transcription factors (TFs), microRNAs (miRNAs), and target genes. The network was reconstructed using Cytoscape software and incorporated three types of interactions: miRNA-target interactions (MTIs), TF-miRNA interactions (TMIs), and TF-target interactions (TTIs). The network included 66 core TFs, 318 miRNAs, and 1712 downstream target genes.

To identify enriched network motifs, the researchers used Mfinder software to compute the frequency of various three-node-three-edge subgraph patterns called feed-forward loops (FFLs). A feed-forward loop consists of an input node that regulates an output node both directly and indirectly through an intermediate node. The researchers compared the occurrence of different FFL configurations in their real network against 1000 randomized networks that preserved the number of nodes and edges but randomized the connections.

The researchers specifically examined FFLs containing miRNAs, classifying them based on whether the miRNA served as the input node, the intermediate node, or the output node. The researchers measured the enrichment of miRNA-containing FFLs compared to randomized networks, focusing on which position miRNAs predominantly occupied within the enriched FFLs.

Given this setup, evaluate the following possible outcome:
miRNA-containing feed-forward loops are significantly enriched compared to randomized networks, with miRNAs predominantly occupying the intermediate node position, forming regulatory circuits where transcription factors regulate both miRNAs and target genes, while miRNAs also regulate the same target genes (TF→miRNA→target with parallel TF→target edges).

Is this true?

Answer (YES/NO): YES